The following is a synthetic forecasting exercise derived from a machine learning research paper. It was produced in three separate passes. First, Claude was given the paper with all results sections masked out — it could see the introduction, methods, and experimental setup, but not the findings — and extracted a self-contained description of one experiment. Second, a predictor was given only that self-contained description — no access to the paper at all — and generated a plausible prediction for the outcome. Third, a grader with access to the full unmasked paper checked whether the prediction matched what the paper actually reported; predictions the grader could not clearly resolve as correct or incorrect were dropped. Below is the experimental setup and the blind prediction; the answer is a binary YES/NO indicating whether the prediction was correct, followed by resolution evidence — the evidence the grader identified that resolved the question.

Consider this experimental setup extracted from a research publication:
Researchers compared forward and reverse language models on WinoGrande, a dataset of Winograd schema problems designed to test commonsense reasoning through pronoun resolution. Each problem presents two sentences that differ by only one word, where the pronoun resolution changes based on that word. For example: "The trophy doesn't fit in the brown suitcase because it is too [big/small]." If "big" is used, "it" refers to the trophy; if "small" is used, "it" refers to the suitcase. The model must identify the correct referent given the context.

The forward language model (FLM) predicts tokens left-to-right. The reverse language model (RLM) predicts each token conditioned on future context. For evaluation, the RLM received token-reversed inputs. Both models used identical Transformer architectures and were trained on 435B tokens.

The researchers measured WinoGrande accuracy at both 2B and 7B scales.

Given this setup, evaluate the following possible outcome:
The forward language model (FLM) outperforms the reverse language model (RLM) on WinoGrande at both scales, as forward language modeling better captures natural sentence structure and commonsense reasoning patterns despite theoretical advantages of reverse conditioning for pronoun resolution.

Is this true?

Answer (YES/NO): YES